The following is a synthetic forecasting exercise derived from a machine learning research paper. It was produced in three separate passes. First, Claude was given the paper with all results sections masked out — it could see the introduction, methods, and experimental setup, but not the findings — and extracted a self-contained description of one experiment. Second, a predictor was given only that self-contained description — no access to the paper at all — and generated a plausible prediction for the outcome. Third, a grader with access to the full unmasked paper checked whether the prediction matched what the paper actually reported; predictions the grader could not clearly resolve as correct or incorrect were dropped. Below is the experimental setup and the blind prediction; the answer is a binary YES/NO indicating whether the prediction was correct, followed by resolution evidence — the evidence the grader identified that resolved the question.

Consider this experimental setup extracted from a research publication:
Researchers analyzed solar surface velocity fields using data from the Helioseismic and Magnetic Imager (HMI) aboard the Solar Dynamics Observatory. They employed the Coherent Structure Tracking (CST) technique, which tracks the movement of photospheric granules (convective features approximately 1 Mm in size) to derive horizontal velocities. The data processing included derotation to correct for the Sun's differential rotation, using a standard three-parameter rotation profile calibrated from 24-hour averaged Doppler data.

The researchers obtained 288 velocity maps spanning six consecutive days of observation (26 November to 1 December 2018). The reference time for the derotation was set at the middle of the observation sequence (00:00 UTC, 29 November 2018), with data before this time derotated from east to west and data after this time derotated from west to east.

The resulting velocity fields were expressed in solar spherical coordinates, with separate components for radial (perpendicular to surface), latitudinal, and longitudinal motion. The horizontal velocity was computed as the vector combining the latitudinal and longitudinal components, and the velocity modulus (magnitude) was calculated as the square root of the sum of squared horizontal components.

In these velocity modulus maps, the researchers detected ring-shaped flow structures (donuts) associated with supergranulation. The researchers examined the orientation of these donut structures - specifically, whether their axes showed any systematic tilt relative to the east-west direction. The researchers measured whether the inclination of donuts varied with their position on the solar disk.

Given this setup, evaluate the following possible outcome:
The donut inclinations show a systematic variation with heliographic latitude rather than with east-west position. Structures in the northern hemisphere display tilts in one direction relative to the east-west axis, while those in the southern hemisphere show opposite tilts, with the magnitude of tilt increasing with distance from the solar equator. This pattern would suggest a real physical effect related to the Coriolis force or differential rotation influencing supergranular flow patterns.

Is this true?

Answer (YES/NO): NO